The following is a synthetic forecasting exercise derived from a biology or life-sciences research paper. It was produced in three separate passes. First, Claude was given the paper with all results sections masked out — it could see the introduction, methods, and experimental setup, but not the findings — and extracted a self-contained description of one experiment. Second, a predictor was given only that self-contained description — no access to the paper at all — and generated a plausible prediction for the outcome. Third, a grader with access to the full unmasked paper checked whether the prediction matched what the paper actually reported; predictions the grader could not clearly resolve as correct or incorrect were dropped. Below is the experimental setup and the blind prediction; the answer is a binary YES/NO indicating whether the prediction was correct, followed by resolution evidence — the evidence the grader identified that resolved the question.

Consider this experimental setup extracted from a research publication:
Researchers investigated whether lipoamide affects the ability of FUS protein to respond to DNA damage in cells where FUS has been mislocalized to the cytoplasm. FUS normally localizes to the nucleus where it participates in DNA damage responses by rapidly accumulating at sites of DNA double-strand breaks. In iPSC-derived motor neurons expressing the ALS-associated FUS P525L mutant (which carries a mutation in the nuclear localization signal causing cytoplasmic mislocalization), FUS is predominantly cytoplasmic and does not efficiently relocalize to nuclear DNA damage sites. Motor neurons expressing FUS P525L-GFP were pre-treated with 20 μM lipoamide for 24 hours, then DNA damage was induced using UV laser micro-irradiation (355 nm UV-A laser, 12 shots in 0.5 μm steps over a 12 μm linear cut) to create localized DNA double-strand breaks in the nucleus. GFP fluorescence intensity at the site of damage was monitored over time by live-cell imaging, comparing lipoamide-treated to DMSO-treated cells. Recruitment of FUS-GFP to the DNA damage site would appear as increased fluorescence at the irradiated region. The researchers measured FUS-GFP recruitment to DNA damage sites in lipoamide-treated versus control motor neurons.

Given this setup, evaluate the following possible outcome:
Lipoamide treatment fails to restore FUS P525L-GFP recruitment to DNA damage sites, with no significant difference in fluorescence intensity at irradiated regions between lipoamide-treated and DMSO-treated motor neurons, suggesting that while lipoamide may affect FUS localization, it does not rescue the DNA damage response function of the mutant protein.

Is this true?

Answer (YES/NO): NO